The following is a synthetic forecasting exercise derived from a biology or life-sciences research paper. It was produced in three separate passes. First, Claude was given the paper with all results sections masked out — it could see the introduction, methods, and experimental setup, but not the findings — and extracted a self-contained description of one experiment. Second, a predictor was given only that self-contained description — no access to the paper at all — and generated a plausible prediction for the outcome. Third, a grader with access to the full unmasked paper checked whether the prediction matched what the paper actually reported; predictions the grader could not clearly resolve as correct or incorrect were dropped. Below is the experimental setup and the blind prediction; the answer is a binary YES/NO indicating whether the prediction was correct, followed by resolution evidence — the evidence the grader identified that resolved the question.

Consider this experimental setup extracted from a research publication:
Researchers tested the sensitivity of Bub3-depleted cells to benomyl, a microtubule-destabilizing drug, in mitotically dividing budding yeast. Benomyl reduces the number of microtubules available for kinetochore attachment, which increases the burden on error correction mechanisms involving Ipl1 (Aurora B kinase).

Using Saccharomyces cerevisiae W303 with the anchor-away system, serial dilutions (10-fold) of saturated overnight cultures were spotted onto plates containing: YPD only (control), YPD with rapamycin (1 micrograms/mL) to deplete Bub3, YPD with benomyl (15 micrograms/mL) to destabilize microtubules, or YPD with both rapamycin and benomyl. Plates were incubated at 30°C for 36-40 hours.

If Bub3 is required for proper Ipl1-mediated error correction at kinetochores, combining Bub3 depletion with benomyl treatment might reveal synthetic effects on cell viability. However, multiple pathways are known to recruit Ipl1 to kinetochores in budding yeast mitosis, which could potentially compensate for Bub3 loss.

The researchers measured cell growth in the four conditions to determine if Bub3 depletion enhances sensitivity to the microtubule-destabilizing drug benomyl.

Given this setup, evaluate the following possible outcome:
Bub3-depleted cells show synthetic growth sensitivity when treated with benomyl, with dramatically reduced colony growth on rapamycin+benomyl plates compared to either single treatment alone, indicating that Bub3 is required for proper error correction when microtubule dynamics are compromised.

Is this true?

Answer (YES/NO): YES